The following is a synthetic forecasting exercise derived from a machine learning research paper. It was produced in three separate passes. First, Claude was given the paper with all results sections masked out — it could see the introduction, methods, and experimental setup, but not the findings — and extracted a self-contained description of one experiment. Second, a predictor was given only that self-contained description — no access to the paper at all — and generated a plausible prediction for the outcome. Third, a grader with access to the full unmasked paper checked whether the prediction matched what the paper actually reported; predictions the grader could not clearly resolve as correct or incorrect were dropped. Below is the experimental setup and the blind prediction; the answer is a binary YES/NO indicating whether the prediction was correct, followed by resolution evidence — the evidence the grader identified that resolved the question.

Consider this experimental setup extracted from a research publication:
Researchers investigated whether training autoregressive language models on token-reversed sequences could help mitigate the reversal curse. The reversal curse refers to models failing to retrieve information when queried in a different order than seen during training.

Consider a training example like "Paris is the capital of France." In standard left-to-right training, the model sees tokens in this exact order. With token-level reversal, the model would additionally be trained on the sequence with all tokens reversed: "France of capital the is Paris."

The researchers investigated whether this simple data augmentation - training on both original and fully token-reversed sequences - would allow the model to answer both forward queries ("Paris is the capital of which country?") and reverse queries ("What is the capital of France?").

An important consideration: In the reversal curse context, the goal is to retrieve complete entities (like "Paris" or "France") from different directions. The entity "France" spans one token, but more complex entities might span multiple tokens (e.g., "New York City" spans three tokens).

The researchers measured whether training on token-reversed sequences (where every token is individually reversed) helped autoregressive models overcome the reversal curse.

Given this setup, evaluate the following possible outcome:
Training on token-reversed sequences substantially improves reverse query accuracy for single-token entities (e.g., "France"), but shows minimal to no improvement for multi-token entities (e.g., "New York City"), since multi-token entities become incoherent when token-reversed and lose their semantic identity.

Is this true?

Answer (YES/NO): NO